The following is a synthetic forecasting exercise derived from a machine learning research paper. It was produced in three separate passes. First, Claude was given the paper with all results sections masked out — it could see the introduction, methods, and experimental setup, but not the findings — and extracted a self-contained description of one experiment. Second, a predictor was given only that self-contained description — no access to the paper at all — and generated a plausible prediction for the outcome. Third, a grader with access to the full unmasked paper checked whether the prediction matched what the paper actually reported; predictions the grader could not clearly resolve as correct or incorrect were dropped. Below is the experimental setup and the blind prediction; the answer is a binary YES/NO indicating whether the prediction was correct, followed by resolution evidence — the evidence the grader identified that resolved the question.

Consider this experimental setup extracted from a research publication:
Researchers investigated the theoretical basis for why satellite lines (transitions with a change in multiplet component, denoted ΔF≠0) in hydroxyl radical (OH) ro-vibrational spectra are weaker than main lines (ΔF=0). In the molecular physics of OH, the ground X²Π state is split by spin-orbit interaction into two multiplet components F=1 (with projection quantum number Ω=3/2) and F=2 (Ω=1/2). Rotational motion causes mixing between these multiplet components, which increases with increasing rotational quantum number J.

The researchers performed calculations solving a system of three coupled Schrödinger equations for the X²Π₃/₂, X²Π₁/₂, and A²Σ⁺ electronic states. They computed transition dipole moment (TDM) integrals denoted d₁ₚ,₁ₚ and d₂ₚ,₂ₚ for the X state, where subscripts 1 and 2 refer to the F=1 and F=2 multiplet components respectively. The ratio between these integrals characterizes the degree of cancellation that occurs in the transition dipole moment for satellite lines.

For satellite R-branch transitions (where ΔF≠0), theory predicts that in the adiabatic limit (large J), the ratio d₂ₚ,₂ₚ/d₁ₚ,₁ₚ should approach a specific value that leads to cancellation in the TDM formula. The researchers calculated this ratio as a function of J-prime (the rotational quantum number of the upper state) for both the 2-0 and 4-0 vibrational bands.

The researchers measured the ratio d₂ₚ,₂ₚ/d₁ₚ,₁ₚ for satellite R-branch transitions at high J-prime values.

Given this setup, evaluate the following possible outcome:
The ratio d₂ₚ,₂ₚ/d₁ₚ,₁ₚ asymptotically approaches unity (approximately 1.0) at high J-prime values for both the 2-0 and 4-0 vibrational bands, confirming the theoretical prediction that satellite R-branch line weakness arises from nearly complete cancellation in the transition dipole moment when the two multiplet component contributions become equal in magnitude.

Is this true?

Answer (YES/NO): NO